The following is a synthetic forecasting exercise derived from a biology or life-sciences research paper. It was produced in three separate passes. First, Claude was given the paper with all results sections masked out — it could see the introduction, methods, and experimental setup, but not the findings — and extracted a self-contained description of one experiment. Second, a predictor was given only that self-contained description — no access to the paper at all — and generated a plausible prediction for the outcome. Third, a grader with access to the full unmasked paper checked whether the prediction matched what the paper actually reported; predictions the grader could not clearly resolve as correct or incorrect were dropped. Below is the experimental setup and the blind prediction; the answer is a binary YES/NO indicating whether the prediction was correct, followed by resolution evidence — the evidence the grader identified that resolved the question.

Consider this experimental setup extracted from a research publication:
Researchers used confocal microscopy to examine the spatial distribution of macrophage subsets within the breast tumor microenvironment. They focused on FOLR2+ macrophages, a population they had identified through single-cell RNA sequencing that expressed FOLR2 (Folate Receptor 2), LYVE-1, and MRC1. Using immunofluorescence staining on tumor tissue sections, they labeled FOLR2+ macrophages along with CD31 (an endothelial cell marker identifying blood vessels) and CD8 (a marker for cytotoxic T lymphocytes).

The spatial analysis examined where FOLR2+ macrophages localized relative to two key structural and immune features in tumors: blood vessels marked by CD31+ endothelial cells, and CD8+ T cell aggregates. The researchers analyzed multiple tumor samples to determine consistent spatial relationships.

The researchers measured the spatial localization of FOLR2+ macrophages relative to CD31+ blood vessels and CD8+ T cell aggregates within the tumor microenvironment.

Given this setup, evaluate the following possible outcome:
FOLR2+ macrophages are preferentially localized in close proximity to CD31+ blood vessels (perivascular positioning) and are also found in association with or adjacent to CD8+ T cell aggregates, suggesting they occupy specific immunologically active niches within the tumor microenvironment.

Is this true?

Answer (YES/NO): YES